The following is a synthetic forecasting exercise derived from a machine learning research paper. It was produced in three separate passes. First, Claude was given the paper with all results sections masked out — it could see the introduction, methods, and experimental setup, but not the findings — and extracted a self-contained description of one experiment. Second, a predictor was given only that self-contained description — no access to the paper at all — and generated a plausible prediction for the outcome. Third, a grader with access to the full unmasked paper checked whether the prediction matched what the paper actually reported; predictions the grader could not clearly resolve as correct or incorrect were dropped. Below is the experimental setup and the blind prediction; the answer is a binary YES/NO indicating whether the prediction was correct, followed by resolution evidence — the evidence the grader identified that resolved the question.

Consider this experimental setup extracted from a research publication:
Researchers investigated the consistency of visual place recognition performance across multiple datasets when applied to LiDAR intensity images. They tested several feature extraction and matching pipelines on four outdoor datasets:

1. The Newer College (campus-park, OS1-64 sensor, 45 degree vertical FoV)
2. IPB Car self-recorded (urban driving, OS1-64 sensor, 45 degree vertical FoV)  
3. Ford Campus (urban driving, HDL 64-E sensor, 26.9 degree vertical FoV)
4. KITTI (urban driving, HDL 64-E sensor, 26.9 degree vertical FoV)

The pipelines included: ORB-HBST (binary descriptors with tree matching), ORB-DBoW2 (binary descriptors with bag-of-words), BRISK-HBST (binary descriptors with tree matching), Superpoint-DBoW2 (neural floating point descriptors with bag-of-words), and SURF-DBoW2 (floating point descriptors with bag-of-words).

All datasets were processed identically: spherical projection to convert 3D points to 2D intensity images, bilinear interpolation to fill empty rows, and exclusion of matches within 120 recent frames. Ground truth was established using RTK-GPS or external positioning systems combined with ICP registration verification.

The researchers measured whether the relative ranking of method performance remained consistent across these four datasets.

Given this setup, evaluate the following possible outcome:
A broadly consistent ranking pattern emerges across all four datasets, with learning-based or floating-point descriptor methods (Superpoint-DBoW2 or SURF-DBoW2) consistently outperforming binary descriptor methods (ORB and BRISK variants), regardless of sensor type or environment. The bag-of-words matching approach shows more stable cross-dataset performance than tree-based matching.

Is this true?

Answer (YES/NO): NO